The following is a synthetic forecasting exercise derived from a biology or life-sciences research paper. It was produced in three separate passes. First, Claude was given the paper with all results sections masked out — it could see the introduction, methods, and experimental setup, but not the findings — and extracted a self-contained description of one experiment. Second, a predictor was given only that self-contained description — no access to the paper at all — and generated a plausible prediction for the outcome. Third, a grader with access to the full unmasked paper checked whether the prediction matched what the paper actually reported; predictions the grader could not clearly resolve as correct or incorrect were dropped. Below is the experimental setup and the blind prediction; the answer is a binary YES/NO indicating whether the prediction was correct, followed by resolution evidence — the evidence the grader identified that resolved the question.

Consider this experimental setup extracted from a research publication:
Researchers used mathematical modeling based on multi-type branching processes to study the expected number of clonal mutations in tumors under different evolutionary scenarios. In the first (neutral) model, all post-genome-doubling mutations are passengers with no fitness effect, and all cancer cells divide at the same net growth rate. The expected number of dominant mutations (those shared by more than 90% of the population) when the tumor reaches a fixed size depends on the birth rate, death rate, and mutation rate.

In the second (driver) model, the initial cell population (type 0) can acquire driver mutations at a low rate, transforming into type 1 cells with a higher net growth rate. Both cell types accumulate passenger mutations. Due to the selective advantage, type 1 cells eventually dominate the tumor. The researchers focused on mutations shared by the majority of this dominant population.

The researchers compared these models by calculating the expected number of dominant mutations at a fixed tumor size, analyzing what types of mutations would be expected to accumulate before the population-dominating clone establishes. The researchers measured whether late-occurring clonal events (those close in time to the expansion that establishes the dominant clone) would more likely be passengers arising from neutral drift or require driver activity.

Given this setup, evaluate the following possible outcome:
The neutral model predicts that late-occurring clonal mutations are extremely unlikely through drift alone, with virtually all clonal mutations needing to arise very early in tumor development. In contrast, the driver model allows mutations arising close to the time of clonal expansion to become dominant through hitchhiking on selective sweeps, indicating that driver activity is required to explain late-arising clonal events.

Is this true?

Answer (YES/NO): YES